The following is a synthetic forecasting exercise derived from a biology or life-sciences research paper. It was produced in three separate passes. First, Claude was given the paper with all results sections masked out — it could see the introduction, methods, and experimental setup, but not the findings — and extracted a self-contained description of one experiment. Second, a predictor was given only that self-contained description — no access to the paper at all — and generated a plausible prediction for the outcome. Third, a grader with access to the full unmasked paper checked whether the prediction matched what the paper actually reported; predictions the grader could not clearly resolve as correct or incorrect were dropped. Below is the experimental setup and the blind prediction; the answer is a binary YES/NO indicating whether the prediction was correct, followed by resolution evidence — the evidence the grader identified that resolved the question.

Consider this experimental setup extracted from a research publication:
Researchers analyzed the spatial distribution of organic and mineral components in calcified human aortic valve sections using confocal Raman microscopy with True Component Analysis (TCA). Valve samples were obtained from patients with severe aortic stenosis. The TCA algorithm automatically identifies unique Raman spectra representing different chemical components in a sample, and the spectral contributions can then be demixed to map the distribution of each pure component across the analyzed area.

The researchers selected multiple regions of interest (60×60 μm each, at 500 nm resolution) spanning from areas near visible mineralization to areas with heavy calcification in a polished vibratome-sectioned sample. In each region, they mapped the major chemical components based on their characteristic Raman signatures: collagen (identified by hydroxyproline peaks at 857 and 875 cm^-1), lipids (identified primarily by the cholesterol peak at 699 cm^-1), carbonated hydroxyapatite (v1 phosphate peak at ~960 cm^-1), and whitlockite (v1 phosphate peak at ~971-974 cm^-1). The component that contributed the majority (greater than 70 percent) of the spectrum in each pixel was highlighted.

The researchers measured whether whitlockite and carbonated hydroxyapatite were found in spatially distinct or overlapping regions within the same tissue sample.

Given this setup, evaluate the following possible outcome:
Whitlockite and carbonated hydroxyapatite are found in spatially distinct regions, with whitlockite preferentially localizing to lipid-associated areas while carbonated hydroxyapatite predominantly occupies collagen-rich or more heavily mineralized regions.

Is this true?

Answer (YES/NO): NO